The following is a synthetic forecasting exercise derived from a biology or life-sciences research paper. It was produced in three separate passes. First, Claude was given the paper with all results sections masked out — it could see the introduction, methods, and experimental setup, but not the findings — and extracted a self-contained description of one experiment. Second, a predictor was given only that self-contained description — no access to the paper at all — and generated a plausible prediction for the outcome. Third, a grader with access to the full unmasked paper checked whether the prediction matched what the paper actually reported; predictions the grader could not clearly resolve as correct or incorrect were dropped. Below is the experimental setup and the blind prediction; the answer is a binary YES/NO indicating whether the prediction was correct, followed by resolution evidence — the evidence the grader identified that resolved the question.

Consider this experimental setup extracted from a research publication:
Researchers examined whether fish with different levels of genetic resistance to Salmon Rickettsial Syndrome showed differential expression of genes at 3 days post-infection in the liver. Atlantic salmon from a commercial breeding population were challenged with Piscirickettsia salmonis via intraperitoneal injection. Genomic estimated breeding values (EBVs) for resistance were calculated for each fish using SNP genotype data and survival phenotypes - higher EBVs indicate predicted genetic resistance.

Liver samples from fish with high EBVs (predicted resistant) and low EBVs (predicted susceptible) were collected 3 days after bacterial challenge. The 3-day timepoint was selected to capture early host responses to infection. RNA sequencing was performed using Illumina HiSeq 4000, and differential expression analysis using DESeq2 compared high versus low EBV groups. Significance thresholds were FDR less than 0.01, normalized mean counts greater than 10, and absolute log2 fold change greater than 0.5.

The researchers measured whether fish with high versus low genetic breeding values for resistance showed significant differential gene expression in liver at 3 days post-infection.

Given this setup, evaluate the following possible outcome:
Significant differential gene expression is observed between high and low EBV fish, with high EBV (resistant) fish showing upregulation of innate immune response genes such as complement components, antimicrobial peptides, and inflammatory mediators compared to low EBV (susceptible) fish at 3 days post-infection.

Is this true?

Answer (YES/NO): NO